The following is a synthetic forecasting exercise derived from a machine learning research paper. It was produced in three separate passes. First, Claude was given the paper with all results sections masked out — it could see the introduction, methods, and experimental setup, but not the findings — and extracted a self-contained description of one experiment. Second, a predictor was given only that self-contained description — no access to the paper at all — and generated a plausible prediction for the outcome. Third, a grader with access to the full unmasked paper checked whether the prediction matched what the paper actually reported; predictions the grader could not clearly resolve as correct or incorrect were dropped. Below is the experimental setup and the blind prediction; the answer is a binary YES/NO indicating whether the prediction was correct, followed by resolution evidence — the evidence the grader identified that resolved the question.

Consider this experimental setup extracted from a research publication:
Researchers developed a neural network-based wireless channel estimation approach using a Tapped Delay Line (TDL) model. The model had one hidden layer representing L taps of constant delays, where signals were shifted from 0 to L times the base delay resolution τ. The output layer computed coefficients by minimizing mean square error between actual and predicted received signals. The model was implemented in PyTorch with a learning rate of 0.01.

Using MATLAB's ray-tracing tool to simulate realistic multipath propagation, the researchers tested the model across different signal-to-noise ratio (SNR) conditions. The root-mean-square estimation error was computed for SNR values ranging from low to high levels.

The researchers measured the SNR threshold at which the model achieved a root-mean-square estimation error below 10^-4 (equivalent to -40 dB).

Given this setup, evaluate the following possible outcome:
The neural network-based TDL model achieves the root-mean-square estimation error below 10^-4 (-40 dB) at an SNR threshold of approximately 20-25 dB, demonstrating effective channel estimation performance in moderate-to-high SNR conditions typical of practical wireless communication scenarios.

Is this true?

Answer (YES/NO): NO